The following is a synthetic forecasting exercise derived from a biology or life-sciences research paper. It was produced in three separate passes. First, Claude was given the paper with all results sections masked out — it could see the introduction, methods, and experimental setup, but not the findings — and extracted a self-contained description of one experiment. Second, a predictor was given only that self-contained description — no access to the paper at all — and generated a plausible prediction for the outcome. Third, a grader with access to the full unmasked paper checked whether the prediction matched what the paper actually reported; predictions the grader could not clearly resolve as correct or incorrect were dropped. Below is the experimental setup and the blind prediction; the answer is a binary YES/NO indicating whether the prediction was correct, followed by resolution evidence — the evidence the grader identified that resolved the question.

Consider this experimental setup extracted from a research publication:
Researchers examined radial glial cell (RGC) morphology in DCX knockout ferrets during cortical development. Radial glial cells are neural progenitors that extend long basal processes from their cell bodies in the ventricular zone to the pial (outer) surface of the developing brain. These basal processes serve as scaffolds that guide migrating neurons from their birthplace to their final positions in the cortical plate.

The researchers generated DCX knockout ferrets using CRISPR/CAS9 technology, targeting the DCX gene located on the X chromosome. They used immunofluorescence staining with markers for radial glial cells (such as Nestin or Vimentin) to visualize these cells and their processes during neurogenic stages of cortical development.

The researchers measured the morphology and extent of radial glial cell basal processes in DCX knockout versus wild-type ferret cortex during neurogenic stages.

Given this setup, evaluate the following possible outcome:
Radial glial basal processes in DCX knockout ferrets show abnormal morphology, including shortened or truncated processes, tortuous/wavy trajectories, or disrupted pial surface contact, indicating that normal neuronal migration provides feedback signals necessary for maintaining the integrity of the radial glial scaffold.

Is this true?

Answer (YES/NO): NO